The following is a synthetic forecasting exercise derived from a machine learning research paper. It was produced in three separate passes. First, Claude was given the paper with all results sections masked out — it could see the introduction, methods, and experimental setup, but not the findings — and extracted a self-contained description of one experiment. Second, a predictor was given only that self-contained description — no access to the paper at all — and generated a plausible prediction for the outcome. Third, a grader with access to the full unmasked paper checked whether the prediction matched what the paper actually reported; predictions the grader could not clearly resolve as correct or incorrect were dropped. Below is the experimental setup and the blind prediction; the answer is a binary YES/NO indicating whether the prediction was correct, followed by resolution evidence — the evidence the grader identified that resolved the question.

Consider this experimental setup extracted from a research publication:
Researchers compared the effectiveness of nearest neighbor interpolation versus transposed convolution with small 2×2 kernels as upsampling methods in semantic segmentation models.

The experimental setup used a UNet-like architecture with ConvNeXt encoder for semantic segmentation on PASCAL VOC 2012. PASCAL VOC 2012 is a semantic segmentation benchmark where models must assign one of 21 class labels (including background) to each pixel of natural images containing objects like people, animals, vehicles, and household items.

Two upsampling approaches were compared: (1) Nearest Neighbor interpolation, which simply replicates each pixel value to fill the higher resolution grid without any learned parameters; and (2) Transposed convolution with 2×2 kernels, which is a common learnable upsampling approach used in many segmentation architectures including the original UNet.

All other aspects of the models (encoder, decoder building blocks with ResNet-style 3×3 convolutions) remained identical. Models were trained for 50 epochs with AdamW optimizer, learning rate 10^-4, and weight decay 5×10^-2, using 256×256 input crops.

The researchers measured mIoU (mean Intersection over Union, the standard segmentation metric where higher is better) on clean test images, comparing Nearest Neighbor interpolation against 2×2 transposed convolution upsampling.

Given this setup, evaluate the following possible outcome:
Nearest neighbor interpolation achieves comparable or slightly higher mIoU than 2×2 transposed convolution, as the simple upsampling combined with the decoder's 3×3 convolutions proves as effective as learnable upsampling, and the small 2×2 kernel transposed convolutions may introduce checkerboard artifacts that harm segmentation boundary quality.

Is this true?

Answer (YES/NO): YES